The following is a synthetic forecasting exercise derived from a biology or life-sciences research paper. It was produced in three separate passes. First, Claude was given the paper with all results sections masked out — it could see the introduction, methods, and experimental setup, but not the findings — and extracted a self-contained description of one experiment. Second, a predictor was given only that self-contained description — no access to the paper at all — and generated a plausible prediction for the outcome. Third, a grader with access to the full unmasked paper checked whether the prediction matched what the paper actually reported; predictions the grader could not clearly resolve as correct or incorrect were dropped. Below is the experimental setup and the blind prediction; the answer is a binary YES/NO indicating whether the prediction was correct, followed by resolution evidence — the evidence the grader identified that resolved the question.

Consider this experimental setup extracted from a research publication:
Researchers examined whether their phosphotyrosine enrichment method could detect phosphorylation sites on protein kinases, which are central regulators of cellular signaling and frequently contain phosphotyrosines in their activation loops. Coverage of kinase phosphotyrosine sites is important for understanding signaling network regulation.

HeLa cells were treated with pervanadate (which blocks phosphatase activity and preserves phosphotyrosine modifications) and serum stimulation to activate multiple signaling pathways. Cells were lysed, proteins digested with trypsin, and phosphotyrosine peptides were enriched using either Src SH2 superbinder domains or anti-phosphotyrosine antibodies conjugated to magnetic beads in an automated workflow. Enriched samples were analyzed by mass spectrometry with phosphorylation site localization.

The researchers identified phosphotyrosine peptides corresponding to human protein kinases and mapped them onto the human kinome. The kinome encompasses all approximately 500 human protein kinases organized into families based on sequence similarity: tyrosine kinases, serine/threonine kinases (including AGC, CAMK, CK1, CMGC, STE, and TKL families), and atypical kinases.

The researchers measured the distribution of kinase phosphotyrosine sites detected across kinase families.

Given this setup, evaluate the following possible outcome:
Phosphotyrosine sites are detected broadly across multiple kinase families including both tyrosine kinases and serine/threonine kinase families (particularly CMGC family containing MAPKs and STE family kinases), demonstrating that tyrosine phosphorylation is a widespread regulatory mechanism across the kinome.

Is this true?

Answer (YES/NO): YES